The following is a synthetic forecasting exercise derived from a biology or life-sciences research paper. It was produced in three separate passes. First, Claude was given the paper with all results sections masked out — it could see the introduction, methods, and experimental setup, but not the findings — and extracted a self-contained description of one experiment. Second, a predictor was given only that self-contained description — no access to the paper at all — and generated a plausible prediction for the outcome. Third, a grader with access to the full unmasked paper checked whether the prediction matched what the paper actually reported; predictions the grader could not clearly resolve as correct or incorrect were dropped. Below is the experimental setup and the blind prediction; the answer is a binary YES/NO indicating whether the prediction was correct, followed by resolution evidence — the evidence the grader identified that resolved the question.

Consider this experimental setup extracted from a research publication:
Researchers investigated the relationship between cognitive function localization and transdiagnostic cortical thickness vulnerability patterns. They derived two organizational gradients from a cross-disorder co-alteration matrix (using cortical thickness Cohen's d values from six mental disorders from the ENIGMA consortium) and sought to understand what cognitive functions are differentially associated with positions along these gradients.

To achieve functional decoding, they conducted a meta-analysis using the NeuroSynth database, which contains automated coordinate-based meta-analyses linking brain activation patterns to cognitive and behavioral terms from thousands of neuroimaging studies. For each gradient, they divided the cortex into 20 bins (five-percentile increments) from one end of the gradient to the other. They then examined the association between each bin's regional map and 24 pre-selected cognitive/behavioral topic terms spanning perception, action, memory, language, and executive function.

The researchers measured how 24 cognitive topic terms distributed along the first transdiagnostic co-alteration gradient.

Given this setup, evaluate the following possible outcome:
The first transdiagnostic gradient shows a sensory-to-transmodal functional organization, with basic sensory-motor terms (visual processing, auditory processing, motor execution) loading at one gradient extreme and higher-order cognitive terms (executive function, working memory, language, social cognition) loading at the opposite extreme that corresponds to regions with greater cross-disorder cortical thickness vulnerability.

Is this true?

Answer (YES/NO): NO